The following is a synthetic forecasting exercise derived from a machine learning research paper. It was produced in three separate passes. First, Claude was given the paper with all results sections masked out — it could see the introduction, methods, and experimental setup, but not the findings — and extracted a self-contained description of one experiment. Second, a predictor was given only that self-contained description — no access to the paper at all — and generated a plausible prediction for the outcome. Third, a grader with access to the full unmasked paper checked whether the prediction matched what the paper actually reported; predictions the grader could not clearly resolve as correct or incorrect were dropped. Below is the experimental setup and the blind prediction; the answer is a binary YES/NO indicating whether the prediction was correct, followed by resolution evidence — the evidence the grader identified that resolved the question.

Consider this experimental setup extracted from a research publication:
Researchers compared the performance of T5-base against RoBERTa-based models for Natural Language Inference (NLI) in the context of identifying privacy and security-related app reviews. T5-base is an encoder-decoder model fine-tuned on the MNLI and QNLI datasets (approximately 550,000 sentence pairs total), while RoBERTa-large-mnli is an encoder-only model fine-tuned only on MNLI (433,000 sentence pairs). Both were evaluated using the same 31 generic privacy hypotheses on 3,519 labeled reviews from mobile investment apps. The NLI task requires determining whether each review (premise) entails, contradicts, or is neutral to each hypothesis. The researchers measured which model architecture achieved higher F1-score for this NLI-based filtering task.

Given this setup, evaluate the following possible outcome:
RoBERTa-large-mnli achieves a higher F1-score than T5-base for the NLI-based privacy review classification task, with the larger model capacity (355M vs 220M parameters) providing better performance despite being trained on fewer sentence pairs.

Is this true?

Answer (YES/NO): YES